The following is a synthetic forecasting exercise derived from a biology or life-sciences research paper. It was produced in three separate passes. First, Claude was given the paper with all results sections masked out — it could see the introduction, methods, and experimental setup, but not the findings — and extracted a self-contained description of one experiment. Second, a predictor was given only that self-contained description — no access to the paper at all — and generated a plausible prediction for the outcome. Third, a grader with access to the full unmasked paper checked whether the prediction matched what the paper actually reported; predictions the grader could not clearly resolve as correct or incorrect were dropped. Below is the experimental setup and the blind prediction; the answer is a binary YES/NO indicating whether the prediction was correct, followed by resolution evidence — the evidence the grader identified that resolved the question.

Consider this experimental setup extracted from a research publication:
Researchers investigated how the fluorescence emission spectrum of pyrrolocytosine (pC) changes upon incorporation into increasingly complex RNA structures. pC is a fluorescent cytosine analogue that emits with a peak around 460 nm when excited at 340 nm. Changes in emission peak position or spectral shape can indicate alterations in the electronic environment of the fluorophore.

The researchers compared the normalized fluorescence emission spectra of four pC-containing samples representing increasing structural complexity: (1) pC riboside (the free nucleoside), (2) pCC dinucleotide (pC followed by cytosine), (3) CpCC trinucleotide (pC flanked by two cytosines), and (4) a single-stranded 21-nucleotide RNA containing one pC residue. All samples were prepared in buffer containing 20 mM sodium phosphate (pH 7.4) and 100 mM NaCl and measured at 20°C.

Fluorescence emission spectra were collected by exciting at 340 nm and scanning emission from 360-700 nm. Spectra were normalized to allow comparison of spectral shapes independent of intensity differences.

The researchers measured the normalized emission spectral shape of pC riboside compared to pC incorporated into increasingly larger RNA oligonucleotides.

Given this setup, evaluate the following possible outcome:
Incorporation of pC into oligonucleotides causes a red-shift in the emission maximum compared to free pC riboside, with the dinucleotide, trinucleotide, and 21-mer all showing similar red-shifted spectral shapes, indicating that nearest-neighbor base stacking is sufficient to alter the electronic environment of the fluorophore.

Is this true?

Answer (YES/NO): NO